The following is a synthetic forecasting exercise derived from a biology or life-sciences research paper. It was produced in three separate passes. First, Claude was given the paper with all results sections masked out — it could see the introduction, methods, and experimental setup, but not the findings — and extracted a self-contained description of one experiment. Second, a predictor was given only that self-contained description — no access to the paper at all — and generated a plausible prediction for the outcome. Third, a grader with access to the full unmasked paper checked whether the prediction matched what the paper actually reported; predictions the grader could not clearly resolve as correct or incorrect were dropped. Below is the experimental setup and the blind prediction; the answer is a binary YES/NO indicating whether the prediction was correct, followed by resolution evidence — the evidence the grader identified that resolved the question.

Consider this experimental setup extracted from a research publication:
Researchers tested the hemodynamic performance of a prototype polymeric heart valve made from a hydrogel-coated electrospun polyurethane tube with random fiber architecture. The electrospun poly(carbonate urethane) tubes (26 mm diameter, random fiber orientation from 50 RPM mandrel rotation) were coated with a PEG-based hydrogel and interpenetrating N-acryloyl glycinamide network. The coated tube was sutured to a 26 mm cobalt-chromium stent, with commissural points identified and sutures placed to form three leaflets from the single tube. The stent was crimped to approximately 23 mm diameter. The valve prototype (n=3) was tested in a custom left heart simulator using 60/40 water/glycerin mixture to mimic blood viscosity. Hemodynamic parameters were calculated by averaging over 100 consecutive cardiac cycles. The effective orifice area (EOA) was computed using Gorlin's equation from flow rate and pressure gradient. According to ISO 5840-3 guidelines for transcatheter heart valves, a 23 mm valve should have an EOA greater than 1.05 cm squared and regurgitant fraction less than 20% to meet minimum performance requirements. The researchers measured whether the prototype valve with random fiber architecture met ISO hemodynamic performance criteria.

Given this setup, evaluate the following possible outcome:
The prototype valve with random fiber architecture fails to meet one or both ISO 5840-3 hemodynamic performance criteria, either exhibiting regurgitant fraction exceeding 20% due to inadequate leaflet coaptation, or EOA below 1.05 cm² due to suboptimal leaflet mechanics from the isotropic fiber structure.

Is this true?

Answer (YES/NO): NO